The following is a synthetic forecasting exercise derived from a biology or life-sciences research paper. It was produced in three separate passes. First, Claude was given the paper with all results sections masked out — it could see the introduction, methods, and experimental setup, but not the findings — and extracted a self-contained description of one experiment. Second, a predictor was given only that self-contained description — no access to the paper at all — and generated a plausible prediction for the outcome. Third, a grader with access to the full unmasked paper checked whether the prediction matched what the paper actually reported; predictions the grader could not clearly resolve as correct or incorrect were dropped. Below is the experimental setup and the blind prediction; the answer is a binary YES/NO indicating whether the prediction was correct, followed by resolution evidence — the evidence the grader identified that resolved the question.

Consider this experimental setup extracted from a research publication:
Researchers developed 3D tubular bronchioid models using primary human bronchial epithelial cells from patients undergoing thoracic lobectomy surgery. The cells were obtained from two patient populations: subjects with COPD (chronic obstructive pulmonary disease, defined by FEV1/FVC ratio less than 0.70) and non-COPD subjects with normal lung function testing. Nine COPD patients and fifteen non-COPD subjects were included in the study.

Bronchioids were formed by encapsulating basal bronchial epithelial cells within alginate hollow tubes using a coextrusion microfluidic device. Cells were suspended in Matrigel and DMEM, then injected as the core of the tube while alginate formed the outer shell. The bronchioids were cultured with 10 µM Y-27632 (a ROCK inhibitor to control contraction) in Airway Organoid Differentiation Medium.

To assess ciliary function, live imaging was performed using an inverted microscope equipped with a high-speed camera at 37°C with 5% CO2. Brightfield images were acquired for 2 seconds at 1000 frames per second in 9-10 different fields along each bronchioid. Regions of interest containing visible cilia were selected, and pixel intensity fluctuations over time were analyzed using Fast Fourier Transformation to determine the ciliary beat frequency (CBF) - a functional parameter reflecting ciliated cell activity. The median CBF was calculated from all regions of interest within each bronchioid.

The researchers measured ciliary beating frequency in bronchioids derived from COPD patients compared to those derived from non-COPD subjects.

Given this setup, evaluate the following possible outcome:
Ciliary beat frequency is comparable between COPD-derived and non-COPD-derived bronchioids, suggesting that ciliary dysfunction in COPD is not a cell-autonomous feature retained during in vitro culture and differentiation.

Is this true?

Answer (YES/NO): NO